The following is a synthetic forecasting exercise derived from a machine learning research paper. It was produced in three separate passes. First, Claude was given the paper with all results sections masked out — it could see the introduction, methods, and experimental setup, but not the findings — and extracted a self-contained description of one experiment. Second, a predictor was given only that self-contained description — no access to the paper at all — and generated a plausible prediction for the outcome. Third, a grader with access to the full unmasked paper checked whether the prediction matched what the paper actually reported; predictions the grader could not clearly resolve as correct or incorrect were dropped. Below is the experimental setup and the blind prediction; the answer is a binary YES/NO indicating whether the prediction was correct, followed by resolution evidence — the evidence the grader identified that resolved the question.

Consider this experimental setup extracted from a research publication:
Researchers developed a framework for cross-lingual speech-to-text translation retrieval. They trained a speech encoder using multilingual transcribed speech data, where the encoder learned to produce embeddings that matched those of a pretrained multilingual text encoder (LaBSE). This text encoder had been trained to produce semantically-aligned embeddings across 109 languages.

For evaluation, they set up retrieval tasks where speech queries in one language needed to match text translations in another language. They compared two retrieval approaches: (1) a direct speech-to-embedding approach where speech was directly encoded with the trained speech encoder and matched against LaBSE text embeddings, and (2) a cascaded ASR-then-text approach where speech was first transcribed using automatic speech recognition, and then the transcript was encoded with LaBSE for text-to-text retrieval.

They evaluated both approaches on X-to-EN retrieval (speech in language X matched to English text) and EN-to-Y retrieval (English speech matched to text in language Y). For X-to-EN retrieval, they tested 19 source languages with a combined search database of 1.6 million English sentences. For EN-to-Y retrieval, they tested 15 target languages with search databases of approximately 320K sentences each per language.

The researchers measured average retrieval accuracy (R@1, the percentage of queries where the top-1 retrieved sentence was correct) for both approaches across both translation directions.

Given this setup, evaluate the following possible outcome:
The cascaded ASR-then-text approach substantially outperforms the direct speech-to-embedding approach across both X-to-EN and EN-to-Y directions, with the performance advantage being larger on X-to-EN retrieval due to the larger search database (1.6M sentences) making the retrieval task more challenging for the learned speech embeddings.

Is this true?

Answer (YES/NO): NO